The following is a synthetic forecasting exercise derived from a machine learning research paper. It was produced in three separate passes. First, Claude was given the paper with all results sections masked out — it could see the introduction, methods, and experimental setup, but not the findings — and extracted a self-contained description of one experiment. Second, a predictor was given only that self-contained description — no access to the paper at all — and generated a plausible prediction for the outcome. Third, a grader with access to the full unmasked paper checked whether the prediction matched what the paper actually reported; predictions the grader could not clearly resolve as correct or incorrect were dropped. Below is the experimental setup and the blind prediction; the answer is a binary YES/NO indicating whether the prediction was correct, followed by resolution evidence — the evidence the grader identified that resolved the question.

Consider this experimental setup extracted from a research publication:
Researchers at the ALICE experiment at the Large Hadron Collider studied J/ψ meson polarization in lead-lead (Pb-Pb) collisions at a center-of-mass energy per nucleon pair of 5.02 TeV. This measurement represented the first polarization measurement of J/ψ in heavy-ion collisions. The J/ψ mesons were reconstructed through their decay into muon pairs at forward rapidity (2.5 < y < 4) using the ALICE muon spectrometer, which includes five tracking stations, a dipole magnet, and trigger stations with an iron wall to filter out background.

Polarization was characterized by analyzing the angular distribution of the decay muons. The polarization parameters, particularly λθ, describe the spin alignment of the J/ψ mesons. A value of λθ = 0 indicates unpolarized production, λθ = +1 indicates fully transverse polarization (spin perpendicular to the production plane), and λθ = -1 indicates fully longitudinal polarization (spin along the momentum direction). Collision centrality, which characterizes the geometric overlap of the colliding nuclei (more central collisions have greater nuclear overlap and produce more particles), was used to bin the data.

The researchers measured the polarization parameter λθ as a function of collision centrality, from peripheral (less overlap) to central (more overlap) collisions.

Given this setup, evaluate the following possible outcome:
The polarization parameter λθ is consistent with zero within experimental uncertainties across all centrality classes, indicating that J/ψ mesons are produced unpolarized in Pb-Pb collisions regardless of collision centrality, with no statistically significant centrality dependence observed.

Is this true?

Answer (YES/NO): NO